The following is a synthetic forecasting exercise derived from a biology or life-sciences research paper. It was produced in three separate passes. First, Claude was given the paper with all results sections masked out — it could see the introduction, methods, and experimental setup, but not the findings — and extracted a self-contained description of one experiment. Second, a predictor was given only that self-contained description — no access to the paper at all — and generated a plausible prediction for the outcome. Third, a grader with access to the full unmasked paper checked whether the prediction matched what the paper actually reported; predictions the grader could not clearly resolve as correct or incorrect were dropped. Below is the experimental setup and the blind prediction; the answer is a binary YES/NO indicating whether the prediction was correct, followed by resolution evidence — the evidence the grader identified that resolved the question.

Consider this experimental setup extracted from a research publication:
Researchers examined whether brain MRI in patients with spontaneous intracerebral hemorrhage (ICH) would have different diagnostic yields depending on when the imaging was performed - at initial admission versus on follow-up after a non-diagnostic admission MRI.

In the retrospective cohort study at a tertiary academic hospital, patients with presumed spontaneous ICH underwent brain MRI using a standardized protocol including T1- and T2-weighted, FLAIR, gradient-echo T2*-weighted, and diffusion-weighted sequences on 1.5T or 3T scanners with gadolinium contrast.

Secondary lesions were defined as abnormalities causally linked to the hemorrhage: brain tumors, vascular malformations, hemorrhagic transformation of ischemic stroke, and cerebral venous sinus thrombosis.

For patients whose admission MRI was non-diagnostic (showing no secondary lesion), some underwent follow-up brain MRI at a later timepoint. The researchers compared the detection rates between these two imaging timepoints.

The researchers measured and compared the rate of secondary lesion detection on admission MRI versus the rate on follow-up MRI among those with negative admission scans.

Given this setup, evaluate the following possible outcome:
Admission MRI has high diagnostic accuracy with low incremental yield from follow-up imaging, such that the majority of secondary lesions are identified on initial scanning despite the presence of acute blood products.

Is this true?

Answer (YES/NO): YES